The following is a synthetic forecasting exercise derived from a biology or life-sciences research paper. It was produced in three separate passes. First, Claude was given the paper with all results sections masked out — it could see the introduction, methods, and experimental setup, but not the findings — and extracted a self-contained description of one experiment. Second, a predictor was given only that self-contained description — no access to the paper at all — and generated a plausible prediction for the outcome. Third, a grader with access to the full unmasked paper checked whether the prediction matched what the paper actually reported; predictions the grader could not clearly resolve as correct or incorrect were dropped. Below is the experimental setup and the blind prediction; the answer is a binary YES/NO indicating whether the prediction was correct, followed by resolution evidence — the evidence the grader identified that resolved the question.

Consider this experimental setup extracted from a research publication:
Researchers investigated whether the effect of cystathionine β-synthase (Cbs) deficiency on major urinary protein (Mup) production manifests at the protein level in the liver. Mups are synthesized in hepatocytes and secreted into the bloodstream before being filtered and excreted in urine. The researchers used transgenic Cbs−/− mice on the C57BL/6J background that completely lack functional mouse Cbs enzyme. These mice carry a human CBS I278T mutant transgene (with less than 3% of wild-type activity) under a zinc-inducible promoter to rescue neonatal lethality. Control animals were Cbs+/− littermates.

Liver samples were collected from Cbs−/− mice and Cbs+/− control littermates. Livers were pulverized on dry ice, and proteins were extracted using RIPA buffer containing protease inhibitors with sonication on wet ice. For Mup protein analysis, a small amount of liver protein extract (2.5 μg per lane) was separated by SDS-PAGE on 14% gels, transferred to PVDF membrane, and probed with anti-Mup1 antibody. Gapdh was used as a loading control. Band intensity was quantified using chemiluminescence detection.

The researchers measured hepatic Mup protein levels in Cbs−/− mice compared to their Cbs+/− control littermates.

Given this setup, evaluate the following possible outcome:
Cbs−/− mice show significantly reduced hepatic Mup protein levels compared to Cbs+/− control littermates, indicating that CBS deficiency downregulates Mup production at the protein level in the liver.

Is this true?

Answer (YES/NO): YES